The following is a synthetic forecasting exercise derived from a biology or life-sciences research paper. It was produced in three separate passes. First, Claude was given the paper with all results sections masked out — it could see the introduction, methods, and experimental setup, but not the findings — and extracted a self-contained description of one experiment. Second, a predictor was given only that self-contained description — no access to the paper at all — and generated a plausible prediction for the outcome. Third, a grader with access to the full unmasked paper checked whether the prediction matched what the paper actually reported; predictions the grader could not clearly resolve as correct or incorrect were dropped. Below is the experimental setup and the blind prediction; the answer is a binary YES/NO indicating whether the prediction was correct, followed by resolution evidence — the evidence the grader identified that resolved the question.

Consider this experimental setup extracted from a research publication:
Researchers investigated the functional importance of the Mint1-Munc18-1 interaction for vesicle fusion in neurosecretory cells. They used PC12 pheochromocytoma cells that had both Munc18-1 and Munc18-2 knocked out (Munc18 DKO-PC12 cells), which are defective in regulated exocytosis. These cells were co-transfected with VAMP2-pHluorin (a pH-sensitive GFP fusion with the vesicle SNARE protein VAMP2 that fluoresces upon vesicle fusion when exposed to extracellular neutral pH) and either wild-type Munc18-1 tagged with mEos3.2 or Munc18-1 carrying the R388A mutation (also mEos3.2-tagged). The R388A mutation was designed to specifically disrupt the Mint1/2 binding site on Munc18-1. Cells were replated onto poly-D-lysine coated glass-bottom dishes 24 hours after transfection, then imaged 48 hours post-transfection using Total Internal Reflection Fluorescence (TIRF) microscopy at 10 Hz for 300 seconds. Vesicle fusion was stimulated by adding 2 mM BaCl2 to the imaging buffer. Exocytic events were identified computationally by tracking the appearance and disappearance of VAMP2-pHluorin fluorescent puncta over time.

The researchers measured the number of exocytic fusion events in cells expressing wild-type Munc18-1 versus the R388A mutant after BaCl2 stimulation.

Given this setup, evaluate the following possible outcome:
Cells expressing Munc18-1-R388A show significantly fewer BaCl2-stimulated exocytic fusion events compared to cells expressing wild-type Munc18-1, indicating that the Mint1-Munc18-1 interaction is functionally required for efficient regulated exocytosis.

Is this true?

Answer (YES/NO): YES